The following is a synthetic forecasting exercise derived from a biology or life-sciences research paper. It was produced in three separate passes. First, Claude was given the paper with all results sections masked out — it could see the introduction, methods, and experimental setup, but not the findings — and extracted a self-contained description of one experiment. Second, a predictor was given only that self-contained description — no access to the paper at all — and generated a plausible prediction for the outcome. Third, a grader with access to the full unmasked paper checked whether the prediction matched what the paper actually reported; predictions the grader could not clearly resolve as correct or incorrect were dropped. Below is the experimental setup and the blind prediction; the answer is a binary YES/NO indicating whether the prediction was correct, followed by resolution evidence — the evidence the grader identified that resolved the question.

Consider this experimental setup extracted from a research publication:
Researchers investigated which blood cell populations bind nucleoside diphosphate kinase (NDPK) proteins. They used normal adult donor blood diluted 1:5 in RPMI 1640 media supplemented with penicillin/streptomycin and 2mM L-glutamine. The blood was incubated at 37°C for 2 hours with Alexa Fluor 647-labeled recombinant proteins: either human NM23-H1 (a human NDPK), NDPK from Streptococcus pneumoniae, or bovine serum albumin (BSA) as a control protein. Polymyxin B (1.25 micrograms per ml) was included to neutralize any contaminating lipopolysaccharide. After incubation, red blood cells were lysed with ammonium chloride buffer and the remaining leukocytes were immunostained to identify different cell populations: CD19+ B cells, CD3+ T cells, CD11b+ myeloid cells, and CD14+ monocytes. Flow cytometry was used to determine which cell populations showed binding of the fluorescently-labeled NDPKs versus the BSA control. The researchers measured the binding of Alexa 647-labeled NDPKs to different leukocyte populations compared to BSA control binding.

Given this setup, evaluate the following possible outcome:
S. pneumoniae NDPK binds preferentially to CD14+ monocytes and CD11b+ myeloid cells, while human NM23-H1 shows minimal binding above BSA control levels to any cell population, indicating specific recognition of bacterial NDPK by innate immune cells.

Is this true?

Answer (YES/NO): NO